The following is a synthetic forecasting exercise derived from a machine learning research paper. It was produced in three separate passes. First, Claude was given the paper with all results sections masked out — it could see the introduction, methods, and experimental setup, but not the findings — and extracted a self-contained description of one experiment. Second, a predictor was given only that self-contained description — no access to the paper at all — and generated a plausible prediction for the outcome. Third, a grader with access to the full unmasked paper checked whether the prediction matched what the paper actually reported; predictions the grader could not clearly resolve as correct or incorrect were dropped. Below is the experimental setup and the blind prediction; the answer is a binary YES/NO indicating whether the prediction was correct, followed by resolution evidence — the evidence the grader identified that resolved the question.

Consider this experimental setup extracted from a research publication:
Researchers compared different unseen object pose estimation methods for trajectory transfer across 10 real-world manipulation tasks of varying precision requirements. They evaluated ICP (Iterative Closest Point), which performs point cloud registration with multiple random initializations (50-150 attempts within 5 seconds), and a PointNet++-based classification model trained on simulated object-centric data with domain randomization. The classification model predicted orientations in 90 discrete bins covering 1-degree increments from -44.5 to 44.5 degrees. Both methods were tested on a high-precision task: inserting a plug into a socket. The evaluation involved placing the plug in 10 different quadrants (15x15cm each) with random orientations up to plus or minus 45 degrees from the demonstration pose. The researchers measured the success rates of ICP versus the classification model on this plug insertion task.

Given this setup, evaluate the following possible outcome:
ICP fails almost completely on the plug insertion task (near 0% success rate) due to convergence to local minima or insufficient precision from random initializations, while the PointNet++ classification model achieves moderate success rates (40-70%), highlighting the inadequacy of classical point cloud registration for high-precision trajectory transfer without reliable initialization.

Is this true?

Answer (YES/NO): NO